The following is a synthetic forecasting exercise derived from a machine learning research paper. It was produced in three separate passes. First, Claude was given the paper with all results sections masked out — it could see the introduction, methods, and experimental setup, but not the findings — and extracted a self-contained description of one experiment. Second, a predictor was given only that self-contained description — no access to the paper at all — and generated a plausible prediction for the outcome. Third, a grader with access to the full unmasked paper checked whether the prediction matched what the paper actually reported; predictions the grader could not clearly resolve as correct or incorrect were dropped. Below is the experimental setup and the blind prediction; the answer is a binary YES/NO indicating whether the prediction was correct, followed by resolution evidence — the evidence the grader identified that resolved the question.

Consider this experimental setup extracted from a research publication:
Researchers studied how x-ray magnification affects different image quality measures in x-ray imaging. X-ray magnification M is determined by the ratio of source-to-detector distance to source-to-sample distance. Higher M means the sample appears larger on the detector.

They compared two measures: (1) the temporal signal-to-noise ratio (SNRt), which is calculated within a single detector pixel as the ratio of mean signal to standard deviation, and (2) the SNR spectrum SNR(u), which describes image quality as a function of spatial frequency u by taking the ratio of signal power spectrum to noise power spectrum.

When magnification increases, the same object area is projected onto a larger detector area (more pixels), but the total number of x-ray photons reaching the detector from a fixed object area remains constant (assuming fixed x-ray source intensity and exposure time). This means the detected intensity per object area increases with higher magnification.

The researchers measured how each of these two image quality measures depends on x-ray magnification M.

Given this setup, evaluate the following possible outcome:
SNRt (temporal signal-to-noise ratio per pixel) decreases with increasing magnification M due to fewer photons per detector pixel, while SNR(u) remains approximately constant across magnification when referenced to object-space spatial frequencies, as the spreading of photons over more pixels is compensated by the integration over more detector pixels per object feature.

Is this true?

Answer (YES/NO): NO